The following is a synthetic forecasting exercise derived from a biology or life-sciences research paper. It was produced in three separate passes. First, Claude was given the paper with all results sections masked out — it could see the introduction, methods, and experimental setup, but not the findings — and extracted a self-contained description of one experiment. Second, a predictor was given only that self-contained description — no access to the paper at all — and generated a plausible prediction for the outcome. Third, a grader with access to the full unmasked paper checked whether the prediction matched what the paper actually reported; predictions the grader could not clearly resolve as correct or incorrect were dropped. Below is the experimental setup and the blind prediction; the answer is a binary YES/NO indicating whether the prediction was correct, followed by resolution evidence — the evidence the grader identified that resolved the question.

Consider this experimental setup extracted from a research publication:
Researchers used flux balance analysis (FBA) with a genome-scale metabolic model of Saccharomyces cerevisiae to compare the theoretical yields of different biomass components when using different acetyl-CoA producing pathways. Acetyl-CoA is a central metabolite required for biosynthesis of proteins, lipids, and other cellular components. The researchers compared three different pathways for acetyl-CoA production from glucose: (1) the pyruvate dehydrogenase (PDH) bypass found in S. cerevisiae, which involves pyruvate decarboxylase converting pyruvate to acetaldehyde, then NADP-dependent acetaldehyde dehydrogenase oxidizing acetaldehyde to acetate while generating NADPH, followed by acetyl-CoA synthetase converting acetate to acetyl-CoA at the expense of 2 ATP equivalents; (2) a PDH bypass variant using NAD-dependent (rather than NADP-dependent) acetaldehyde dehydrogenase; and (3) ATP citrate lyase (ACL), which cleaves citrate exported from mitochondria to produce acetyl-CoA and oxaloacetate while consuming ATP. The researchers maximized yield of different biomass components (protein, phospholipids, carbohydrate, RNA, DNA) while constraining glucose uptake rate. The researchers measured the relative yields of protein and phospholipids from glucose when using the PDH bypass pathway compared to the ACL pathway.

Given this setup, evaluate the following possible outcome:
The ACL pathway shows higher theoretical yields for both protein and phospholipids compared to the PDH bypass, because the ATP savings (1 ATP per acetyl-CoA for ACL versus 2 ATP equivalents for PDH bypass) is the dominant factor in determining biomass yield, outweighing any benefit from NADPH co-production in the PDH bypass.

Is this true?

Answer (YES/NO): NO